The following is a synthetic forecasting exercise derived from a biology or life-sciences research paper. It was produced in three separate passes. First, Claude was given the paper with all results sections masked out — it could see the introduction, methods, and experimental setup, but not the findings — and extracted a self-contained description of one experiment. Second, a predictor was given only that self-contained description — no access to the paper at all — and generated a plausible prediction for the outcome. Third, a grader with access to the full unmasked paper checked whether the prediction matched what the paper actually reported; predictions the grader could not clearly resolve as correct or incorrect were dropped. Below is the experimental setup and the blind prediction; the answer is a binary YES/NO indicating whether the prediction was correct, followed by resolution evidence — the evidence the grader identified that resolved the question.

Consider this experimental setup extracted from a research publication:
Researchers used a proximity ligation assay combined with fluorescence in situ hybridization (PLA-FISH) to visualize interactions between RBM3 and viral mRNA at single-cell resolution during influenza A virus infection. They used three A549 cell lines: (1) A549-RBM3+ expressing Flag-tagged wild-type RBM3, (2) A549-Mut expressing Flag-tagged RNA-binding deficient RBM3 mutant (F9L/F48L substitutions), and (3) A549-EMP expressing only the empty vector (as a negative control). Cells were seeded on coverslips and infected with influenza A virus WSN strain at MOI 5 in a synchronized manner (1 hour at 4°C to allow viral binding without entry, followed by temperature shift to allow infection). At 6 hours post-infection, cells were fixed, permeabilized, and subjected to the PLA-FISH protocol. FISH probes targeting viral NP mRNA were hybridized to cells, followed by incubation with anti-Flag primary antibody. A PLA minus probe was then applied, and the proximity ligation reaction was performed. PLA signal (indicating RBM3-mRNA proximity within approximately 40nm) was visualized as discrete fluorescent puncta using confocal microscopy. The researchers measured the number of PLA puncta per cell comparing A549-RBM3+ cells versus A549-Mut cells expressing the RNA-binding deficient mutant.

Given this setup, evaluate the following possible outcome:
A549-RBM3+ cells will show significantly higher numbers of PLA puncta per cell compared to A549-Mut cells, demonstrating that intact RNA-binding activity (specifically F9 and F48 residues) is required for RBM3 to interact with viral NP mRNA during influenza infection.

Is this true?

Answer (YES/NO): YES